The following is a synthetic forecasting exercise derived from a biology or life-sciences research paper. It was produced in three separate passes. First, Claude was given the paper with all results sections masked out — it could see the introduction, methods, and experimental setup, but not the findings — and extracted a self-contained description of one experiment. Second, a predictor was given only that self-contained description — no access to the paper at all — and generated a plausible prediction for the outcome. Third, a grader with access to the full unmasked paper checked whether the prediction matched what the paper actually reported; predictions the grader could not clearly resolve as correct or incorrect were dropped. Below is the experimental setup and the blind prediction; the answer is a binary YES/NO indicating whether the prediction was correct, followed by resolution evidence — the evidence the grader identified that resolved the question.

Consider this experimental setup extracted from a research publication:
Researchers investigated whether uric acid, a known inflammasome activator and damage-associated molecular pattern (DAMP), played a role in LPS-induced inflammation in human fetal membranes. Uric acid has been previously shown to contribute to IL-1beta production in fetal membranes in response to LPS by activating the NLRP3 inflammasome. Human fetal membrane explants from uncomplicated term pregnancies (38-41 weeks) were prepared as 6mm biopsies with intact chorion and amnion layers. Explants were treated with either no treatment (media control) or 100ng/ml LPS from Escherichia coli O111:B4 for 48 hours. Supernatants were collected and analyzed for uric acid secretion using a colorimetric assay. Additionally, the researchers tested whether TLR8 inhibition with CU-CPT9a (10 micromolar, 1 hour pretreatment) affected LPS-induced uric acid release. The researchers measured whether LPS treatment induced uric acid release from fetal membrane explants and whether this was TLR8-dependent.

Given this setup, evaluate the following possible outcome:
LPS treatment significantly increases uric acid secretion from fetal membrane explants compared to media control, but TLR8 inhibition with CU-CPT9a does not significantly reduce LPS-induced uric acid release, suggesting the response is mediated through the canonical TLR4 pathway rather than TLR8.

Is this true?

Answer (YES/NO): NO